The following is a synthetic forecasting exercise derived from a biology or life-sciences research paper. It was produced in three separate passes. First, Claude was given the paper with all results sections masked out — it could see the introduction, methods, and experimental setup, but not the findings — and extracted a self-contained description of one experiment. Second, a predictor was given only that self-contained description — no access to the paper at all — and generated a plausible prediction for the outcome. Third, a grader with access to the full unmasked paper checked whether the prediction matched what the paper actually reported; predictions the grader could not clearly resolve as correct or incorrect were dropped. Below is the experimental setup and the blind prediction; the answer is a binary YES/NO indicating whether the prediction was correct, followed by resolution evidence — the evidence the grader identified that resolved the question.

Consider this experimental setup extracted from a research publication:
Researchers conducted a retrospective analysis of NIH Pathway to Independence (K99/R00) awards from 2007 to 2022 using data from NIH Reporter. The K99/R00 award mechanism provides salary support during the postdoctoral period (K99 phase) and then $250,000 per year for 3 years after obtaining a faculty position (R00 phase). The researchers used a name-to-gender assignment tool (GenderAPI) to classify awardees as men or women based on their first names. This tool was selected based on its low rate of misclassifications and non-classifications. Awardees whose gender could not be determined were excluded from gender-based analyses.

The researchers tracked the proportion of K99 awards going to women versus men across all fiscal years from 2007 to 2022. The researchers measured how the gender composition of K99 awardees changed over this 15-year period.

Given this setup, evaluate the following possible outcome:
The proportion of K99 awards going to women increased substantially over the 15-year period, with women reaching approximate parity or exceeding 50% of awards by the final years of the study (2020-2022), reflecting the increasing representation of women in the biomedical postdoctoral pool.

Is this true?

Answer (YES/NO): NO